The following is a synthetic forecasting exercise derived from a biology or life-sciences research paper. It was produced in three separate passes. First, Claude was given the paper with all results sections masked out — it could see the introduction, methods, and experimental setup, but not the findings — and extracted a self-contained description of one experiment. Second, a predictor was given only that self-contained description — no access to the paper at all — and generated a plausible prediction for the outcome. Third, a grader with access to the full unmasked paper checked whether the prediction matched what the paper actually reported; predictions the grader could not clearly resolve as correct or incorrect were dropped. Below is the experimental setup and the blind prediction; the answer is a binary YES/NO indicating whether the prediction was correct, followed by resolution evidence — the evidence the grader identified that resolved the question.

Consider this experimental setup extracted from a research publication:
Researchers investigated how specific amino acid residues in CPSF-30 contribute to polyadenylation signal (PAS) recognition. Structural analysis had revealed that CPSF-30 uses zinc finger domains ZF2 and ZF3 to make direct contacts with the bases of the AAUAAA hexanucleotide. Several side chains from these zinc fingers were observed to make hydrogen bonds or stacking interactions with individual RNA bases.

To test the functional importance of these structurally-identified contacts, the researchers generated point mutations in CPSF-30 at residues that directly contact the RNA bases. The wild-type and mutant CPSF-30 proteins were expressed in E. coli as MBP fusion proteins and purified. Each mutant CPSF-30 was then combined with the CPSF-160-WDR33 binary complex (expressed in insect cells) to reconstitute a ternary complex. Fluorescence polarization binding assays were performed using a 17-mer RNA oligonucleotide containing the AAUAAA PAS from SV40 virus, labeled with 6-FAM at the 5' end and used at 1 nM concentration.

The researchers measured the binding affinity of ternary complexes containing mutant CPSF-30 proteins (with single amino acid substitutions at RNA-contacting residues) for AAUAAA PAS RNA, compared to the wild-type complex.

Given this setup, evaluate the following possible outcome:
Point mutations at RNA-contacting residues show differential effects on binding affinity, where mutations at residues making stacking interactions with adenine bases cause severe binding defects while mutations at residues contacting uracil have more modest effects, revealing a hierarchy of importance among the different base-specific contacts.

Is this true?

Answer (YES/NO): NO